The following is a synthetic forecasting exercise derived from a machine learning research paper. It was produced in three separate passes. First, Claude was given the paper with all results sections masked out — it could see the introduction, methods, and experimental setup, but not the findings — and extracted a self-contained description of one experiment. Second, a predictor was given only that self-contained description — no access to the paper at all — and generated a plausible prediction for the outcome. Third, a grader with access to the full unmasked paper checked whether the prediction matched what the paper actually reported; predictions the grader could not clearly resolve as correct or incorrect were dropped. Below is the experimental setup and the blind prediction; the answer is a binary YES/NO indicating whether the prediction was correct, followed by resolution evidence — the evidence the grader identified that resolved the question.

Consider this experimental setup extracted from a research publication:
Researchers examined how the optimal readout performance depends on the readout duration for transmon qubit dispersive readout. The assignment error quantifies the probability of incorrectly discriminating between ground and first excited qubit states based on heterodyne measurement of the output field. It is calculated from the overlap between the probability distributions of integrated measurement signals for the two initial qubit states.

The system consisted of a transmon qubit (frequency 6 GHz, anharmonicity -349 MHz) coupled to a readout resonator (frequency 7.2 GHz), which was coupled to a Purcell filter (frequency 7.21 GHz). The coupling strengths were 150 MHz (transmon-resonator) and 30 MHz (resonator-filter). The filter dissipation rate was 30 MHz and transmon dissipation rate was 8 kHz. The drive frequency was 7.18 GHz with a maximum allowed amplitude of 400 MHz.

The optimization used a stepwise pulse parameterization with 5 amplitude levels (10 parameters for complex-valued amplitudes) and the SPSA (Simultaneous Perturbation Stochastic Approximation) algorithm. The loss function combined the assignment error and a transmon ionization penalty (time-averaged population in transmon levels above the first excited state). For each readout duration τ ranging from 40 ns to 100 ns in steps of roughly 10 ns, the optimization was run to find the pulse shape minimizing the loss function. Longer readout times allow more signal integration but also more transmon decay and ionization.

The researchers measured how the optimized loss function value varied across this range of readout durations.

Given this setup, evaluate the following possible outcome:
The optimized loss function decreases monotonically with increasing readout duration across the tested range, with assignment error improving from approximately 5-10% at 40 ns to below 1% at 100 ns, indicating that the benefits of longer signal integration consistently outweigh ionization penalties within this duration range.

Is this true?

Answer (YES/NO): NO